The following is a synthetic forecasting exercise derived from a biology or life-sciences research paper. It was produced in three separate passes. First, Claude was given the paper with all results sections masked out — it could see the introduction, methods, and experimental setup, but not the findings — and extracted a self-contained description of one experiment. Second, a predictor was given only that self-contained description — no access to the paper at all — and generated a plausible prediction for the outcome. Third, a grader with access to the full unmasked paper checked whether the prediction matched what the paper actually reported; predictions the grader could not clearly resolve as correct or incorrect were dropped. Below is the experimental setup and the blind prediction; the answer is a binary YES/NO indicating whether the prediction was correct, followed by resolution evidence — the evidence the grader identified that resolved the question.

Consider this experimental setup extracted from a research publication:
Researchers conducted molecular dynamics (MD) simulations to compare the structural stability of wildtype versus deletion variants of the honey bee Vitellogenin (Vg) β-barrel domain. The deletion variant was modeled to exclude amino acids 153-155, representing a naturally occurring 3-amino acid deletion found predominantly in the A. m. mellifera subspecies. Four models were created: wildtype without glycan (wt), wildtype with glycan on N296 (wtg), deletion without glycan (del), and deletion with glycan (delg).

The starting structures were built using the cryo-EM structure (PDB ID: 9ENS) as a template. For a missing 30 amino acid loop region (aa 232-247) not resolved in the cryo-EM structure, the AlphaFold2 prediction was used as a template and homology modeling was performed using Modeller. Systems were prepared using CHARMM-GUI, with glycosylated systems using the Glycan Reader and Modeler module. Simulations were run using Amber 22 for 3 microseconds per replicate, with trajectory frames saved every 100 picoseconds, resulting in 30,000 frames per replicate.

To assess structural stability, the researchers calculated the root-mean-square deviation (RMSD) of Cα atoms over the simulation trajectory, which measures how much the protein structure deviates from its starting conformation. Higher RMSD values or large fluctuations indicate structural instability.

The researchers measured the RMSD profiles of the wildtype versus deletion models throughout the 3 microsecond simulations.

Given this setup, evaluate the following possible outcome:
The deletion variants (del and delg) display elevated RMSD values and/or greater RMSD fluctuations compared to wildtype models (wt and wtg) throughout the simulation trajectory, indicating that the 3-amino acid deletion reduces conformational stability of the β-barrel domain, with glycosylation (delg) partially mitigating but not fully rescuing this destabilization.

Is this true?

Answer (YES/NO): NO